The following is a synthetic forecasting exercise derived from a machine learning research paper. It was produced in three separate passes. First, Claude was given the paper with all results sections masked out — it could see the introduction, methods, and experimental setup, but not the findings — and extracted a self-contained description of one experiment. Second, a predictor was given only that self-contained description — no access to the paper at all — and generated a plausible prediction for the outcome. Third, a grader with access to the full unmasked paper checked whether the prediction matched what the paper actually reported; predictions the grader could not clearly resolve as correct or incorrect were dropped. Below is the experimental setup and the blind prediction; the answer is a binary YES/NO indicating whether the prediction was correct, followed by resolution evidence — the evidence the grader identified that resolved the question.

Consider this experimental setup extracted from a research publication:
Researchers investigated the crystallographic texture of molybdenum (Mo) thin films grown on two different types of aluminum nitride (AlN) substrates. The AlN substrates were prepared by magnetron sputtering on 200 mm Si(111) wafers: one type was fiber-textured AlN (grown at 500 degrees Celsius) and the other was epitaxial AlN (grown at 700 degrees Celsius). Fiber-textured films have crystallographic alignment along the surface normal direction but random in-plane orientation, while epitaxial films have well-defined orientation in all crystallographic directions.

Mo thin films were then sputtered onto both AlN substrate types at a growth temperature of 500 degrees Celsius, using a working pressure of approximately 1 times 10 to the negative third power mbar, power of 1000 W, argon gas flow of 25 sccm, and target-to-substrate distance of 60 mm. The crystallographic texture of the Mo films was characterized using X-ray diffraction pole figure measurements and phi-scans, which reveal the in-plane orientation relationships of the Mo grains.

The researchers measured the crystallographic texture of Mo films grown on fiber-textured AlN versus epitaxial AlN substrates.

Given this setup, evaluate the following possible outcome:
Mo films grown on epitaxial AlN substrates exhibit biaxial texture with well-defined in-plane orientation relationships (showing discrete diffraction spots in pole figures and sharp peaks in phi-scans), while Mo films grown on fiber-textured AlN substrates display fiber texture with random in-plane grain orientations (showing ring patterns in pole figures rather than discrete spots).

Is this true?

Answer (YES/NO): NO